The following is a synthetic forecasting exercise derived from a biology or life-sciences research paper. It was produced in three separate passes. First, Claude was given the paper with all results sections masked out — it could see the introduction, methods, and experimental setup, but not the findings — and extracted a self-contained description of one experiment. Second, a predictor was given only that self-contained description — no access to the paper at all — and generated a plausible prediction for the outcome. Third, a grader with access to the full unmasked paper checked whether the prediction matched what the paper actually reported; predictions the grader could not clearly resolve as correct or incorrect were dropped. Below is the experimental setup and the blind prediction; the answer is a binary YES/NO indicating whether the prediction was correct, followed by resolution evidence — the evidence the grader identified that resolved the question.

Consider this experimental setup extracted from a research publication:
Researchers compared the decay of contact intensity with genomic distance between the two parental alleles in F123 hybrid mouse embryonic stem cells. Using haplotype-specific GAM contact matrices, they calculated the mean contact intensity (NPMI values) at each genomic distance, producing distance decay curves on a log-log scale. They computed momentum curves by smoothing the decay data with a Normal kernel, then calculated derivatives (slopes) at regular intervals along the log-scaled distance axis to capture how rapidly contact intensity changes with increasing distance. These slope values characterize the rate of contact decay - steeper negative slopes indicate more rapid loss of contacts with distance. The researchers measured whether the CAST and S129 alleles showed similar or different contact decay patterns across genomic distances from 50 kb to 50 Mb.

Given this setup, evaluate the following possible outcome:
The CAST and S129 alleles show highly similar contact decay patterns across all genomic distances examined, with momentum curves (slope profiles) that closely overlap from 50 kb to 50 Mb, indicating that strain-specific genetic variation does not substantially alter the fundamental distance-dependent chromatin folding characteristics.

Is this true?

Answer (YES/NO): NO